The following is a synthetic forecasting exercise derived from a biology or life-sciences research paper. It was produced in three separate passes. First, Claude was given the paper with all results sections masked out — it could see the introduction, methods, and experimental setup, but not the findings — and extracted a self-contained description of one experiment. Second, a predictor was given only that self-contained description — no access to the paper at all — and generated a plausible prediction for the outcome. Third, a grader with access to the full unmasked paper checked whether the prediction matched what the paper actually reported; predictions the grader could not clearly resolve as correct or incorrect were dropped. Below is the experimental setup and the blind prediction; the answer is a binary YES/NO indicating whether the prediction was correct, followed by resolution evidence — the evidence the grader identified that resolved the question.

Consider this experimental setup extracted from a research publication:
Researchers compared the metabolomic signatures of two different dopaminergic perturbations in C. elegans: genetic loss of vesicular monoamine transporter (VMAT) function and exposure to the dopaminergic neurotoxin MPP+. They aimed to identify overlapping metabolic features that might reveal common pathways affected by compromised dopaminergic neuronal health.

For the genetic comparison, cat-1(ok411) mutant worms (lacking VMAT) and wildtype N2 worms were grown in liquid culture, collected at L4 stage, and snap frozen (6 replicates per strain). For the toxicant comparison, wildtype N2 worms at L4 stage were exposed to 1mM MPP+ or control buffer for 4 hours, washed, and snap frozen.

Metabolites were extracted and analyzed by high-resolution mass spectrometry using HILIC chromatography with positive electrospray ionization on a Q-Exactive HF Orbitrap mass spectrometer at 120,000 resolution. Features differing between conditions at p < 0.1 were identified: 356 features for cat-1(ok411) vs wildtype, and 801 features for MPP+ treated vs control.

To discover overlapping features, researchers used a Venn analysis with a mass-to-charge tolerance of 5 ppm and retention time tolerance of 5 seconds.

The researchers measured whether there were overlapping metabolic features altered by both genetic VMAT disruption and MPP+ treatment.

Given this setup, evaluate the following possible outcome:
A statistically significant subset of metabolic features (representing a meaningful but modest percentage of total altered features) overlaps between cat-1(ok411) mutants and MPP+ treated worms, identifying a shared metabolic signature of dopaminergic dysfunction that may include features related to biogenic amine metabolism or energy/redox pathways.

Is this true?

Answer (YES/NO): NO